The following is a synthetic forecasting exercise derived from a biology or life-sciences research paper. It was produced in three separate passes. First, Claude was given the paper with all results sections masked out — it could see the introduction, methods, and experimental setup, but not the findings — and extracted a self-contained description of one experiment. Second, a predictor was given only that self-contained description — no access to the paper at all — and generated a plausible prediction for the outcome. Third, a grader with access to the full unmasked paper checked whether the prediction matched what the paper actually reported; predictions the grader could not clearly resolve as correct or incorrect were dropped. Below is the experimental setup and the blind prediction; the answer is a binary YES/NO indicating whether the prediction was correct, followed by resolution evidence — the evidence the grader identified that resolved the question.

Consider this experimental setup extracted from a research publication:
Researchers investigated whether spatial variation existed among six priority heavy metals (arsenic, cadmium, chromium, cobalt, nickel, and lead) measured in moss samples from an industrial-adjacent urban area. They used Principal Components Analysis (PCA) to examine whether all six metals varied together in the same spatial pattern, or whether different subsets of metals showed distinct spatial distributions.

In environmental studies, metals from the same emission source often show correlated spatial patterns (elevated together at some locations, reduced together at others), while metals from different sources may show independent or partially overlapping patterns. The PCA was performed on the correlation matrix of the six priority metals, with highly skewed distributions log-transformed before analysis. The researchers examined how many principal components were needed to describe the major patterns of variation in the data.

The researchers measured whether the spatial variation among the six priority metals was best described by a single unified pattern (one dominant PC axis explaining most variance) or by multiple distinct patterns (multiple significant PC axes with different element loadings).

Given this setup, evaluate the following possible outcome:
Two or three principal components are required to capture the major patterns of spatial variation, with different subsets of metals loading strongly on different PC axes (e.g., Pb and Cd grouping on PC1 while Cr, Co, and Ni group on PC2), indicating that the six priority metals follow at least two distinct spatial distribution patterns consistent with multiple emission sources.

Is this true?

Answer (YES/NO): NO